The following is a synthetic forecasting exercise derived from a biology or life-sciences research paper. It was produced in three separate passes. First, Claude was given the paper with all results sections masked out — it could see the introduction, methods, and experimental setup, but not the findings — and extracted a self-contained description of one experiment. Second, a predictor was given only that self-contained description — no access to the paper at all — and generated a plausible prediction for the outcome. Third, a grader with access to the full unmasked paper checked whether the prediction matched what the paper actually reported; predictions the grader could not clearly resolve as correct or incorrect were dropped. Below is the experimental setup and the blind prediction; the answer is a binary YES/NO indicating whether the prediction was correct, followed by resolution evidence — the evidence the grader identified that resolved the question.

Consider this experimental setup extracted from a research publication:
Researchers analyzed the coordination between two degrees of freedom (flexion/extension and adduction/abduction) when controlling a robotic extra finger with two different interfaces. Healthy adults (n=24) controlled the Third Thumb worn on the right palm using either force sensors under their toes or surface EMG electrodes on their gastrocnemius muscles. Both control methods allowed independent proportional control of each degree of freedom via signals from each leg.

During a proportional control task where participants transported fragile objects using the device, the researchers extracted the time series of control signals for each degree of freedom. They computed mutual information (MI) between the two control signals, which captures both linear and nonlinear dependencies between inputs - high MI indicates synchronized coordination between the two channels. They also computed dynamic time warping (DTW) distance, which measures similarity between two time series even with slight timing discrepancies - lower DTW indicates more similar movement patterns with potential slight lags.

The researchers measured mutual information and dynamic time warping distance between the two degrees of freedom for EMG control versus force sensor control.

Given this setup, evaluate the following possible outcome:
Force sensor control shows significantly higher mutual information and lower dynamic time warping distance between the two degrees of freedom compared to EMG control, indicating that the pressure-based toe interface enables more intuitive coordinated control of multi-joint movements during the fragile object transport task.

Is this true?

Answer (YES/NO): NO